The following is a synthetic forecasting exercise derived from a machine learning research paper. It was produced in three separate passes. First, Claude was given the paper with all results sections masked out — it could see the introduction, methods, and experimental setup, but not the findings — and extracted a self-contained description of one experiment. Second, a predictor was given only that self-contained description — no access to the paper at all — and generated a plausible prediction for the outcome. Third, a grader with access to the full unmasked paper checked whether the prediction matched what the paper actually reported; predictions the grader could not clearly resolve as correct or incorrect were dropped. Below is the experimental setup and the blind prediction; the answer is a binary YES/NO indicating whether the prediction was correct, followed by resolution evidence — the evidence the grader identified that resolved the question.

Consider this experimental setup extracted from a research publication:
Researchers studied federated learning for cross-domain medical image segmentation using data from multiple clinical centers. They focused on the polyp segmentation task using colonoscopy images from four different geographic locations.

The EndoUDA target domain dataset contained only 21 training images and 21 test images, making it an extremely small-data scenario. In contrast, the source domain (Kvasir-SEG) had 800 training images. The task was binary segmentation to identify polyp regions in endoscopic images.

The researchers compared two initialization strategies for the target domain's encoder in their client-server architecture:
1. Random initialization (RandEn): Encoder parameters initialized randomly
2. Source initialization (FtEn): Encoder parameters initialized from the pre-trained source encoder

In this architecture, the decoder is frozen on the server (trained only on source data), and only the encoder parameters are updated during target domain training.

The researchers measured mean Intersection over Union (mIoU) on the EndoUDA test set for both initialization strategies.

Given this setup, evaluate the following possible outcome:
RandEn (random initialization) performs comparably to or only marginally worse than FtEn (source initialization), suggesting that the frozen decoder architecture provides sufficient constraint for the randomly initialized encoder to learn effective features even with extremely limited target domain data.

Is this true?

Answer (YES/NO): NO